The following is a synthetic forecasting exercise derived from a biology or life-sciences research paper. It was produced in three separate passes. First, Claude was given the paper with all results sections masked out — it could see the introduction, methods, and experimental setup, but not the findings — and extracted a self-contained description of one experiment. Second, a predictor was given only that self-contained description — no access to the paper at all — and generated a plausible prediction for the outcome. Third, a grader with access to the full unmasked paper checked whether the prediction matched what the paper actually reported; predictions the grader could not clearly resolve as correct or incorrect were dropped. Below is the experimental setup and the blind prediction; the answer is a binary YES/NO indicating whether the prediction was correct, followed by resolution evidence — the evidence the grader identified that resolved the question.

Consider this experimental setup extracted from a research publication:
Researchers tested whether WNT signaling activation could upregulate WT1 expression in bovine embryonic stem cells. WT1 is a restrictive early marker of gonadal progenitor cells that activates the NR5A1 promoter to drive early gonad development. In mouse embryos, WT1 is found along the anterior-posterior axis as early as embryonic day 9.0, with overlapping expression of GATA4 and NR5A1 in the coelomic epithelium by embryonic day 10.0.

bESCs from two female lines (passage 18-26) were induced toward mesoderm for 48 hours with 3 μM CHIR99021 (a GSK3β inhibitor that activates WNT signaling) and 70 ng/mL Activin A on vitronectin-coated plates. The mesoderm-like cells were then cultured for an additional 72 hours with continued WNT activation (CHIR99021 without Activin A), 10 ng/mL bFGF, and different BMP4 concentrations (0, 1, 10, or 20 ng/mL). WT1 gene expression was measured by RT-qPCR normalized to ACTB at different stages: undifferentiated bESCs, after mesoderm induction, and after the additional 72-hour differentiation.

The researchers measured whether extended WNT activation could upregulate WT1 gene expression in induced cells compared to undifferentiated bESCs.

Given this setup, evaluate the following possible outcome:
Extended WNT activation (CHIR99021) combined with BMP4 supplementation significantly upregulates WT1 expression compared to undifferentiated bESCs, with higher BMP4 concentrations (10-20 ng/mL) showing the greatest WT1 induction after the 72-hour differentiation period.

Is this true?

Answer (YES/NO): NO